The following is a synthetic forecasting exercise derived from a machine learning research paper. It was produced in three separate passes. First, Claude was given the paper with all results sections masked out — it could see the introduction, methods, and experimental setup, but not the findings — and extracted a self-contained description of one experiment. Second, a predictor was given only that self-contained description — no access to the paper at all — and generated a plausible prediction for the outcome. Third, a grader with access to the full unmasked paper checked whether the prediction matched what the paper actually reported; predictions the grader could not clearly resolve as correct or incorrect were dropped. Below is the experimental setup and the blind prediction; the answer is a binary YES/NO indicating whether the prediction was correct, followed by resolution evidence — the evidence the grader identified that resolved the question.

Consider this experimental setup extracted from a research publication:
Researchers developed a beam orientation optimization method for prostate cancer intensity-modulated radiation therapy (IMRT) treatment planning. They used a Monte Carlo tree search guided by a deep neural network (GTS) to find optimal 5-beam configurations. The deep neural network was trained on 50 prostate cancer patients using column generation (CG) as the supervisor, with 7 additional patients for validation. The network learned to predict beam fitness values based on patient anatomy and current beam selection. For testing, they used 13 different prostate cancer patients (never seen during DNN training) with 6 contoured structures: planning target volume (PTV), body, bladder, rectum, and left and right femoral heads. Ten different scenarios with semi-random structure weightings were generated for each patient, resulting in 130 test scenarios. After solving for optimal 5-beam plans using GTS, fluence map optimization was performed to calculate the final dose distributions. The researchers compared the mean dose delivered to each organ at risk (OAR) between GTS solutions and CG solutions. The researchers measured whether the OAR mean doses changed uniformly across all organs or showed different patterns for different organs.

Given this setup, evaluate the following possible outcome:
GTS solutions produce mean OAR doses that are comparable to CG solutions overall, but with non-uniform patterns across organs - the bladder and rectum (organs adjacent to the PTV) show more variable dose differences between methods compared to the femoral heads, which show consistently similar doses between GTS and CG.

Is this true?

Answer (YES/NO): NO